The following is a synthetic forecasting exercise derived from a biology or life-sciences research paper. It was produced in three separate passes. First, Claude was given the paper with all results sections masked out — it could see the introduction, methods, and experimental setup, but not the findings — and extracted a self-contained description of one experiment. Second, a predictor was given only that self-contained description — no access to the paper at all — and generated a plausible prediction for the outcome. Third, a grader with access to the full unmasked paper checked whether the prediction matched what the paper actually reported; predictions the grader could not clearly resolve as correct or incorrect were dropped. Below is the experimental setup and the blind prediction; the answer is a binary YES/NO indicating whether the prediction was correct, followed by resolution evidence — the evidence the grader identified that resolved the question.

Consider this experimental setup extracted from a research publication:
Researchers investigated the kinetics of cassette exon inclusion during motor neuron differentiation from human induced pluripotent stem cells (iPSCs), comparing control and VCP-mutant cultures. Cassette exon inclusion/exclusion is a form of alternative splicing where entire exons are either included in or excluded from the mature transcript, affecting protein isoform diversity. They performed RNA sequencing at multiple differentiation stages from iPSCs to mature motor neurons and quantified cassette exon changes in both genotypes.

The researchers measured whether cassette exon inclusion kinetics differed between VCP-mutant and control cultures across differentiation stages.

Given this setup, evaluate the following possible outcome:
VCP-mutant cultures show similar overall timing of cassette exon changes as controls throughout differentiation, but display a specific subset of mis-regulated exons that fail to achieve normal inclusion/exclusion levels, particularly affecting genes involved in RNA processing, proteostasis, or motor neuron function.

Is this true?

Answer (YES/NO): NO